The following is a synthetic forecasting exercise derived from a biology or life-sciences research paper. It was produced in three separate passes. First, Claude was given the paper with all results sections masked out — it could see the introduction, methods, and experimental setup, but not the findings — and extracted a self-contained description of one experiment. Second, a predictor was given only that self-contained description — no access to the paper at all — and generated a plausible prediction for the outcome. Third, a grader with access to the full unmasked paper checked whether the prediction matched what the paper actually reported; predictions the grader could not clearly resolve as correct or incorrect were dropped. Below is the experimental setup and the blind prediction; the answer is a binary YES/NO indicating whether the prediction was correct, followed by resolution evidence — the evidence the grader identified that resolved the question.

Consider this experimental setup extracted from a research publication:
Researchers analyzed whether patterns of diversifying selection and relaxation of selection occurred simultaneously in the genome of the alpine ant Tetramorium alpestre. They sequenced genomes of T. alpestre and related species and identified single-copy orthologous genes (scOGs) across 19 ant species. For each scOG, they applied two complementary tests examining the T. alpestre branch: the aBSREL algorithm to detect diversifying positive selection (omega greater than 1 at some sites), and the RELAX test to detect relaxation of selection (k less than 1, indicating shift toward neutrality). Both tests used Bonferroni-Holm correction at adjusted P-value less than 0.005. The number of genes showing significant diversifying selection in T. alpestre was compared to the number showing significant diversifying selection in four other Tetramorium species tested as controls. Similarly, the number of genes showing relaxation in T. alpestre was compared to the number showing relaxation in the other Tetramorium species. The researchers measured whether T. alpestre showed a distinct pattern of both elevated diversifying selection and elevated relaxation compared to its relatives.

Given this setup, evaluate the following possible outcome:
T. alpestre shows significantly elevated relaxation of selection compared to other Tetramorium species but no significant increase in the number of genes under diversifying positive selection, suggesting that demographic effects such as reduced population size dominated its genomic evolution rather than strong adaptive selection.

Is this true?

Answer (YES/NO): NO